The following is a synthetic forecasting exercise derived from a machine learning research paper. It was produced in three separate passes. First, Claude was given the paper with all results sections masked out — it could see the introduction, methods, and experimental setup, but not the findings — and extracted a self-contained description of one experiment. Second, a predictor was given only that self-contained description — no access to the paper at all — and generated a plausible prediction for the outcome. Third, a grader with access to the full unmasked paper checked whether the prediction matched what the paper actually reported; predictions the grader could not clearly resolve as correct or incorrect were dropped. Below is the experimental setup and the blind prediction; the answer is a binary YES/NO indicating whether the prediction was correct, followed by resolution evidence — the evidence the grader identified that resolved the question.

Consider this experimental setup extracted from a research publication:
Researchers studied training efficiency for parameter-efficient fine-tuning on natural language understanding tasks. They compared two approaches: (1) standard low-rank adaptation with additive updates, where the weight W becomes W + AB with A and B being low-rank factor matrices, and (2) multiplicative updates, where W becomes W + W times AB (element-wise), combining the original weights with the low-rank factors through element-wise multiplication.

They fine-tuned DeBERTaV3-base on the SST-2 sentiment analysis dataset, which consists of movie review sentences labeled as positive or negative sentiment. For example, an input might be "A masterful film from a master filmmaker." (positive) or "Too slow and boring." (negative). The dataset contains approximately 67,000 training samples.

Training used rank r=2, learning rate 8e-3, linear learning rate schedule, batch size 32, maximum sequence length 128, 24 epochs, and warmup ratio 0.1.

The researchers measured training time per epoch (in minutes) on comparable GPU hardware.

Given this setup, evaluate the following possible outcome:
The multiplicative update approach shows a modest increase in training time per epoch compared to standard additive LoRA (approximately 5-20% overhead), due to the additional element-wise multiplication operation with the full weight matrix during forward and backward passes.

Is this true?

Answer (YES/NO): NO